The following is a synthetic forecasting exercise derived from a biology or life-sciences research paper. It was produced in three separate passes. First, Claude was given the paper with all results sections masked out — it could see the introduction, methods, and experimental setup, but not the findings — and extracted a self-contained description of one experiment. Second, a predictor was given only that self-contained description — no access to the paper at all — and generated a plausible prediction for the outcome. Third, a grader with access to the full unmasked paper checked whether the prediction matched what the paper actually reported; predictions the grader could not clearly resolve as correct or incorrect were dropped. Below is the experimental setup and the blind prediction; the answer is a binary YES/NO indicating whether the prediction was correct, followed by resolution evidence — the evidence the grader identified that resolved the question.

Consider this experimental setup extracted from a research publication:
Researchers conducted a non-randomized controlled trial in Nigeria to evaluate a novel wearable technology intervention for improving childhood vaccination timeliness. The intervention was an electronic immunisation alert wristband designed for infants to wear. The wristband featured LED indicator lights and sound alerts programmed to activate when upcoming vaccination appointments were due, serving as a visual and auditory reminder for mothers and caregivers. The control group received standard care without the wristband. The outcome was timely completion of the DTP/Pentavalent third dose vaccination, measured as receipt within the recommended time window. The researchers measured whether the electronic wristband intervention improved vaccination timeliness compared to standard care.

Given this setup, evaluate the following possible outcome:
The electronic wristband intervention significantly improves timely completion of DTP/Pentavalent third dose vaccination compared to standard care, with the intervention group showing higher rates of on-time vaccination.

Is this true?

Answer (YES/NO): NO